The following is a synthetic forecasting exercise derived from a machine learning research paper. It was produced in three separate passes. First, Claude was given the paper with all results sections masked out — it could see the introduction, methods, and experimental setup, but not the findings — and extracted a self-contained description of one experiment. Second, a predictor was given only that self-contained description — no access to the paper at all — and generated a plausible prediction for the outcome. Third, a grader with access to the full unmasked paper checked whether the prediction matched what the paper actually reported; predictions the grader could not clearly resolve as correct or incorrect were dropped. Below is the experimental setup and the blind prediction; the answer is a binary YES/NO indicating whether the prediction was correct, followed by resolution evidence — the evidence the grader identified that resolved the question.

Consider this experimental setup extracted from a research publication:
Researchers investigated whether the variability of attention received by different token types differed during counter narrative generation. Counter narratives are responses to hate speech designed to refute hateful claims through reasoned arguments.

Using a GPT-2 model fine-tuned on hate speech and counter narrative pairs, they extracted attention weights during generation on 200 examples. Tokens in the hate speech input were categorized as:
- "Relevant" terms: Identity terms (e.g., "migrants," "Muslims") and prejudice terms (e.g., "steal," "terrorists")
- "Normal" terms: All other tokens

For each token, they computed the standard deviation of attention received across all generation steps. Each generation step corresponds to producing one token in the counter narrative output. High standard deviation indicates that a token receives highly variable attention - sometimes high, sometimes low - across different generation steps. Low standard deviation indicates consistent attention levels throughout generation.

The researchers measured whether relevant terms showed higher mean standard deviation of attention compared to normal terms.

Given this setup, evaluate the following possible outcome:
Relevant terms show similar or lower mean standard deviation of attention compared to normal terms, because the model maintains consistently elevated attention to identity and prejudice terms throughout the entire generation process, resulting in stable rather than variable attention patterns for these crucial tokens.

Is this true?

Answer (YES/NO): NO